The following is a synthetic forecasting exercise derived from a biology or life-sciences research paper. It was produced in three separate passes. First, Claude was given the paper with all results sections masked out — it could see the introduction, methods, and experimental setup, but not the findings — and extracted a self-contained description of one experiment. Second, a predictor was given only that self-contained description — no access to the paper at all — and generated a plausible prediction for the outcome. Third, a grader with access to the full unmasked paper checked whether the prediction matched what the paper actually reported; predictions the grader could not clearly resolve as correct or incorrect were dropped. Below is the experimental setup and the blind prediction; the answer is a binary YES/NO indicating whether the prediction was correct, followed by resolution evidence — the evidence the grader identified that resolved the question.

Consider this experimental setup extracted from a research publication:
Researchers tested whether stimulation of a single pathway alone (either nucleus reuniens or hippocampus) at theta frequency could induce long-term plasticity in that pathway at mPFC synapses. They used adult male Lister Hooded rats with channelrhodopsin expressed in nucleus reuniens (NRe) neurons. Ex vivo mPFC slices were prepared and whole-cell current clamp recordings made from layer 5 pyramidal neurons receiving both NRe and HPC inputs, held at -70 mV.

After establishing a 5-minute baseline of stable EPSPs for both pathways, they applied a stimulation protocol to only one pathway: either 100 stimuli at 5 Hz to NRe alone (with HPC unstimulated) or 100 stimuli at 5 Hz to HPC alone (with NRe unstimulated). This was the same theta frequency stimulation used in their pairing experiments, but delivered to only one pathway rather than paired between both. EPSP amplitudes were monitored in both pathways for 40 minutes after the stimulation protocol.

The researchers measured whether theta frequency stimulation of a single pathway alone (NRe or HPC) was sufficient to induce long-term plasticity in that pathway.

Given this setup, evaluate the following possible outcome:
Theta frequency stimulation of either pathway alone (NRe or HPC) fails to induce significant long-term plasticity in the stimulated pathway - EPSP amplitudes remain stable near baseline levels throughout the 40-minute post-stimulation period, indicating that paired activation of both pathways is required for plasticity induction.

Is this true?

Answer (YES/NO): YES